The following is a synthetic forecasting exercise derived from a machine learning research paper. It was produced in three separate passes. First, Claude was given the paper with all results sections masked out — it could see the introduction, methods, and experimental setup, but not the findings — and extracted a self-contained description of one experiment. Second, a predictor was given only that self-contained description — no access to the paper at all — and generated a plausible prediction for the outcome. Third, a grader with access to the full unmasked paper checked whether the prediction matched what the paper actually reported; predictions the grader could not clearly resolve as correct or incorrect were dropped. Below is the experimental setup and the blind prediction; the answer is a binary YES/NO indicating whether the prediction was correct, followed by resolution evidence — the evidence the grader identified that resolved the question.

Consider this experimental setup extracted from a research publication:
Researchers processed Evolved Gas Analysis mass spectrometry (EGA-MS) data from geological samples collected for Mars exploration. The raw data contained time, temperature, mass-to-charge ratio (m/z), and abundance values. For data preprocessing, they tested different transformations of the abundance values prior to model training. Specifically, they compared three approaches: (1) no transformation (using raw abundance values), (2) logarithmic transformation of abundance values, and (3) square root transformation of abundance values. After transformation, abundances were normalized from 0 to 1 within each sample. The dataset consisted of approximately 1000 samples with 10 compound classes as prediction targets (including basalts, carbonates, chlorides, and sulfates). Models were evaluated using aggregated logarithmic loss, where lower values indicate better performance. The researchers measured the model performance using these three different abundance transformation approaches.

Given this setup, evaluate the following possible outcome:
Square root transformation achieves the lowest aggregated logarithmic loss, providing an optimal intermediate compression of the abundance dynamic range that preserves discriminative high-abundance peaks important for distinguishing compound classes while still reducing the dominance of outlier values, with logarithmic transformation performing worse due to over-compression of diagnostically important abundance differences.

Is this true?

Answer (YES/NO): YES